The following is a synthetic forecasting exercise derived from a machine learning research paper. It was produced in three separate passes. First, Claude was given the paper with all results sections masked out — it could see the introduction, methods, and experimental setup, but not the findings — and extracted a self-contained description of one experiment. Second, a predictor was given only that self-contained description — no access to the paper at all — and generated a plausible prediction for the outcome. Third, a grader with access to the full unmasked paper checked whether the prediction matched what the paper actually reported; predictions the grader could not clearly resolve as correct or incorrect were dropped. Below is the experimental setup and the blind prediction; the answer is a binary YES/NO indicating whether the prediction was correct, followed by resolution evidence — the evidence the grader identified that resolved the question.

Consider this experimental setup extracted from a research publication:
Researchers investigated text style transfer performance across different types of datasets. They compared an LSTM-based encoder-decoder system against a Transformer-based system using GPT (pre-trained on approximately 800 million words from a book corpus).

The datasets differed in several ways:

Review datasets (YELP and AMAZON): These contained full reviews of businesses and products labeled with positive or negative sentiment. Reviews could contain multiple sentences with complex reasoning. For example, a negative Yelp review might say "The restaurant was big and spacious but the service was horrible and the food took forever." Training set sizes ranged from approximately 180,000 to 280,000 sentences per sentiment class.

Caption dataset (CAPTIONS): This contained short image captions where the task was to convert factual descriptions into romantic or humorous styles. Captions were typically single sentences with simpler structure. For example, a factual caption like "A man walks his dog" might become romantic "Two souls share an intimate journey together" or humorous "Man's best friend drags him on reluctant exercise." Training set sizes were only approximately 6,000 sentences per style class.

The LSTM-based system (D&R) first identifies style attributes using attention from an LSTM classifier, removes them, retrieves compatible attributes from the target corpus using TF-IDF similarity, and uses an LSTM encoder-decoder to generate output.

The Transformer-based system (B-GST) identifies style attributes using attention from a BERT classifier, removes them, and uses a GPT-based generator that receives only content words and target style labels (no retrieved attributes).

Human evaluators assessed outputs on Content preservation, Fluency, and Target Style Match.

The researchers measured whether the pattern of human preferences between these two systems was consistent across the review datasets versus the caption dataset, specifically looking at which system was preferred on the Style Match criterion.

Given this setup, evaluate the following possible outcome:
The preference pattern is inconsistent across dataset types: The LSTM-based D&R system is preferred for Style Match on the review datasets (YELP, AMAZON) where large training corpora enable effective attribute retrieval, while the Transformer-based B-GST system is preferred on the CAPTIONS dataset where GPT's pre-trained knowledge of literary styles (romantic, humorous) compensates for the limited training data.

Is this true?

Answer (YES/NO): NO